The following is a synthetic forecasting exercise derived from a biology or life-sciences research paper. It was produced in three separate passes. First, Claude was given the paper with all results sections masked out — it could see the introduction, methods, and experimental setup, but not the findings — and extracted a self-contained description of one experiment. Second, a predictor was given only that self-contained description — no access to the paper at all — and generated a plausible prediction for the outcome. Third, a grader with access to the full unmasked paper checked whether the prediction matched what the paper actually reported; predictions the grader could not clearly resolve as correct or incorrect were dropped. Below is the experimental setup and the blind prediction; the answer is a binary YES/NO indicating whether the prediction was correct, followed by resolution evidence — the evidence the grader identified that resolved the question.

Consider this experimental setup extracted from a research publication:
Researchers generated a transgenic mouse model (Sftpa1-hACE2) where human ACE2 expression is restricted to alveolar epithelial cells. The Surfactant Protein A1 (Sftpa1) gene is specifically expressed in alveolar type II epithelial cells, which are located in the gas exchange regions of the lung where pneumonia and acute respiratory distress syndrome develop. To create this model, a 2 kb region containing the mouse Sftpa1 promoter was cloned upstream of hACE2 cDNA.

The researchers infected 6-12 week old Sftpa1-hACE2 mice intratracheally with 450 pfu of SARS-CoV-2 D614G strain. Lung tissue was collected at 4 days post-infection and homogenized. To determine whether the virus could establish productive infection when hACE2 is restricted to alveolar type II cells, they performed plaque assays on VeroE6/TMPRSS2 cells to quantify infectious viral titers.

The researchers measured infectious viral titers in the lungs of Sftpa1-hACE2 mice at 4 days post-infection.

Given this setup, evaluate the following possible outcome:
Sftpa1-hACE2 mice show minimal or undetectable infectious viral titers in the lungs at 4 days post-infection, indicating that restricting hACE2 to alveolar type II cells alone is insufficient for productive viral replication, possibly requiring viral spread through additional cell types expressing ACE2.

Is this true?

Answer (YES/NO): NO